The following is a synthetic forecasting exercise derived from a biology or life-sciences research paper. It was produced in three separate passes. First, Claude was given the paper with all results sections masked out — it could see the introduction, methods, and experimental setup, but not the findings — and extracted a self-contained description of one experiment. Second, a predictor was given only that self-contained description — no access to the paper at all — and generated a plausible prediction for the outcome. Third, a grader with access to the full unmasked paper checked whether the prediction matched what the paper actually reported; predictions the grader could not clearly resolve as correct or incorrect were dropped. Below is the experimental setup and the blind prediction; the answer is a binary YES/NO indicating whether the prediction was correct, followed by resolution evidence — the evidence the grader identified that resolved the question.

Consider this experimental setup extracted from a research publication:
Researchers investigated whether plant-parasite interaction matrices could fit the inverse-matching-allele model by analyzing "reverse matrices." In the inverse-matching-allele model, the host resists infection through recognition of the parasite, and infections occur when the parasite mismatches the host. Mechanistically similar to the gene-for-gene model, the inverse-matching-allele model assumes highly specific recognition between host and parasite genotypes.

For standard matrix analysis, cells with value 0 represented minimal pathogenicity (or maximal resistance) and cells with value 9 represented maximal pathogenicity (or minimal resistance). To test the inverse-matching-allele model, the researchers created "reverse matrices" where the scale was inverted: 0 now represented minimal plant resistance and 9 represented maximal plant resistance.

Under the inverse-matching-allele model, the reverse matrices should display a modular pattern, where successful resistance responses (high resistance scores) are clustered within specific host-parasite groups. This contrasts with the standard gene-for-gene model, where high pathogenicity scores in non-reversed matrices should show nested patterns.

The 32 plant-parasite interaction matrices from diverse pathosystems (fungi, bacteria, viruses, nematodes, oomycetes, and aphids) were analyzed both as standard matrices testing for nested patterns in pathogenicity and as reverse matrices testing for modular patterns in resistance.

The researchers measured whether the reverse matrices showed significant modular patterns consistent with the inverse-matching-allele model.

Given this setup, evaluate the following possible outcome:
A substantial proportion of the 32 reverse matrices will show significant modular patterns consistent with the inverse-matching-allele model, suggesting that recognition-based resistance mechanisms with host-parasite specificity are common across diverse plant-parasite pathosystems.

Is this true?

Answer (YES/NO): NO